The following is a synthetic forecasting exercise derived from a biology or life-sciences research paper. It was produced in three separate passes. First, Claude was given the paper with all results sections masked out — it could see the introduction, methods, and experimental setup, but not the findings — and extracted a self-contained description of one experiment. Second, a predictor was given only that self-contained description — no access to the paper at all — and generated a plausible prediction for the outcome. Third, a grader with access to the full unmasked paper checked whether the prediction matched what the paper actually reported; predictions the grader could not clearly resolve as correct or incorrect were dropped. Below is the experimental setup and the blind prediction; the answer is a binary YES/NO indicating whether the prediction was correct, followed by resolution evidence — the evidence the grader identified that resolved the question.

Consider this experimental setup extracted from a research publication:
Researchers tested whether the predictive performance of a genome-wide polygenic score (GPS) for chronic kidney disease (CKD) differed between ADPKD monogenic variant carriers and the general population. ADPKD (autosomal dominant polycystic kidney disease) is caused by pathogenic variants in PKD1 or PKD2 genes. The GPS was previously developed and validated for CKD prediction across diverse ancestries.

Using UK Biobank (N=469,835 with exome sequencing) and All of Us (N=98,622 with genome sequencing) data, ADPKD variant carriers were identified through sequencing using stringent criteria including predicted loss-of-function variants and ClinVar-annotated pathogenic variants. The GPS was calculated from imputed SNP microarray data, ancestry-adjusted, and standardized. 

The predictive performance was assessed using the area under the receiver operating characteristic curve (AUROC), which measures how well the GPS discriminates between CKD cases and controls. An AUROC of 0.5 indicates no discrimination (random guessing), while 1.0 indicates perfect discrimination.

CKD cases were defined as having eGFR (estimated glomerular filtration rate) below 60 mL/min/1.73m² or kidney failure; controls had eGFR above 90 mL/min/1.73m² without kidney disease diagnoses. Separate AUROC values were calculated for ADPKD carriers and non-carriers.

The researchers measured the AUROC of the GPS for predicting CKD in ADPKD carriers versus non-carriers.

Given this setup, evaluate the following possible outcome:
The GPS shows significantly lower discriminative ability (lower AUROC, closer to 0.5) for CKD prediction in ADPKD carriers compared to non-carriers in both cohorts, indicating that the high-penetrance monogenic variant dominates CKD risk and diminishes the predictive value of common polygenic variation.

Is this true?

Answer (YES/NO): NO